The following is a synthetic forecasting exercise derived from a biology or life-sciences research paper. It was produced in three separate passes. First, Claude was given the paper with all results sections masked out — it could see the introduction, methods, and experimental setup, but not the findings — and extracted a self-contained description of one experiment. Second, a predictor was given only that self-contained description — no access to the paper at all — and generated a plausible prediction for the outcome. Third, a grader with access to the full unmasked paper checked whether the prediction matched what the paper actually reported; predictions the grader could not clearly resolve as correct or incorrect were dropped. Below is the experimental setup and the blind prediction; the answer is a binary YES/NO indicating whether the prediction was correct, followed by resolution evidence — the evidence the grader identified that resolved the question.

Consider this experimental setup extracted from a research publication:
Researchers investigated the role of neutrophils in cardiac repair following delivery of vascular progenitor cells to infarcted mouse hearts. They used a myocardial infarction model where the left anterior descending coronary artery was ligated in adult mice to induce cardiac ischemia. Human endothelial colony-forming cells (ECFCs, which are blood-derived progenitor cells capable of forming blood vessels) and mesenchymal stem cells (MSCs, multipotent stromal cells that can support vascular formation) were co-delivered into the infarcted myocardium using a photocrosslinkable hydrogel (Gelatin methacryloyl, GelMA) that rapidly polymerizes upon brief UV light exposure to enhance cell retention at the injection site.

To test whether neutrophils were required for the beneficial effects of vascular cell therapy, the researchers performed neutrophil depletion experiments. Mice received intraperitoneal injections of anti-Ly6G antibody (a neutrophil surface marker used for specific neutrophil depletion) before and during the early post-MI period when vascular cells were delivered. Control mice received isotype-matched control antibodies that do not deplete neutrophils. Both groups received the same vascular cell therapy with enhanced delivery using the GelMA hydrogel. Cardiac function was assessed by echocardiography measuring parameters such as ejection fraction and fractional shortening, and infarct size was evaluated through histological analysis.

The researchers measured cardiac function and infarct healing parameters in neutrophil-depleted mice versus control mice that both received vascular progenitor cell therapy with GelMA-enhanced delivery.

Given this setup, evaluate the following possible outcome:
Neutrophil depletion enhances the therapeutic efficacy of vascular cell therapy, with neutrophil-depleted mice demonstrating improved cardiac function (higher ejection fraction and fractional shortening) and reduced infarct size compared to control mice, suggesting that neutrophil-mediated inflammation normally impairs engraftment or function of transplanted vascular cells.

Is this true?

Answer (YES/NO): NO